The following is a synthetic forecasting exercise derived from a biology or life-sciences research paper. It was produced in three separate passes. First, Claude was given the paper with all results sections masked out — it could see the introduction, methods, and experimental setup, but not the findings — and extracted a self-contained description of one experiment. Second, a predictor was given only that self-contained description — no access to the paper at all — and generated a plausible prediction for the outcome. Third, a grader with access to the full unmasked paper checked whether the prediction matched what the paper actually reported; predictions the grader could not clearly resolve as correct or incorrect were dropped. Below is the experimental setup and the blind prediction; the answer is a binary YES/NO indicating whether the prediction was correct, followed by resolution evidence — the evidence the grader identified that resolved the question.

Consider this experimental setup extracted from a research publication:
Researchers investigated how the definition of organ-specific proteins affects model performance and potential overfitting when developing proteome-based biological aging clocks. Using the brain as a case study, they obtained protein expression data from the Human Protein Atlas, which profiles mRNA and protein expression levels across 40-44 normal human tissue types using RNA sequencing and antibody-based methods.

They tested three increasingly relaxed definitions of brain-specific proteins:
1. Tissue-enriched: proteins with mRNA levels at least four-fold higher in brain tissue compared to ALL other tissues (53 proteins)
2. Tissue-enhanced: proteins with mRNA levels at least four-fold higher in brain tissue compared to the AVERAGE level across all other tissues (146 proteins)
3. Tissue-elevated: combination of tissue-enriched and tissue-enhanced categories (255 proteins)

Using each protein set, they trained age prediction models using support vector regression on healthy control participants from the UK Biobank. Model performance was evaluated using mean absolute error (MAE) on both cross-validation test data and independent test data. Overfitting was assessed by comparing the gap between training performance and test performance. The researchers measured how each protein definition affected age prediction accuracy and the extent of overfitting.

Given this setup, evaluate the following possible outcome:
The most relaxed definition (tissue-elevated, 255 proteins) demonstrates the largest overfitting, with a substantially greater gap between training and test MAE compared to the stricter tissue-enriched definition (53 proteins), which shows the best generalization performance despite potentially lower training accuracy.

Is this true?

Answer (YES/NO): YES